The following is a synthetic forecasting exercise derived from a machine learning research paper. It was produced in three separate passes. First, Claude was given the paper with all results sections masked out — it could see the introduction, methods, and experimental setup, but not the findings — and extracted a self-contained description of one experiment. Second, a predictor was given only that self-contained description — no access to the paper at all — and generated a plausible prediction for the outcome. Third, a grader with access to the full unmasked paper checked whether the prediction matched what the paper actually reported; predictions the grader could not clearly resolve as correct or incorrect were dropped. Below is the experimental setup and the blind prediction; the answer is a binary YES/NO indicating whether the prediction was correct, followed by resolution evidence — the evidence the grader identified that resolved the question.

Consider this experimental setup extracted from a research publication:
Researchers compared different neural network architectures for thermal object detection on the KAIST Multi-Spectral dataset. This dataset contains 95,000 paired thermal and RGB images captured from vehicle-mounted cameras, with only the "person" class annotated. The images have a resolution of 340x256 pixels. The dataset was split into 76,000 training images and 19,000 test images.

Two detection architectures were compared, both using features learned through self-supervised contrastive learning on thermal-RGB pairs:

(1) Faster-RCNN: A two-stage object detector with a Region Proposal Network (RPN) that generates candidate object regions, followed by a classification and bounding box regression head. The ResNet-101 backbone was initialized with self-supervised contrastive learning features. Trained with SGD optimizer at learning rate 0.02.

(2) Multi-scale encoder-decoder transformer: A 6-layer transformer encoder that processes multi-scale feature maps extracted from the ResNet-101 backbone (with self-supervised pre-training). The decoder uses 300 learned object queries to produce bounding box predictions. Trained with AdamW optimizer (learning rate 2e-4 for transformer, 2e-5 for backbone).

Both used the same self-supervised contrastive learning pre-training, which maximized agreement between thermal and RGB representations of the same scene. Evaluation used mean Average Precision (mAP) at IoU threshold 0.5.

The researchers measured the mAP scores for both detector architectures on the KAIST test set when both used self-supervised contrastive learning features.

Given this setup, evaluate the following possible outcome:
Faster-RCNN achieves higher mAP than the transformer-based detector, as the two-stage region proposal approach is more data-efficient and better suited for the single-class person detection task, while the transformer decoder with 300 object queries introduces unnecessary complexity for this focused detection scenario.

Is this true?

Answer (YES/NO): NO